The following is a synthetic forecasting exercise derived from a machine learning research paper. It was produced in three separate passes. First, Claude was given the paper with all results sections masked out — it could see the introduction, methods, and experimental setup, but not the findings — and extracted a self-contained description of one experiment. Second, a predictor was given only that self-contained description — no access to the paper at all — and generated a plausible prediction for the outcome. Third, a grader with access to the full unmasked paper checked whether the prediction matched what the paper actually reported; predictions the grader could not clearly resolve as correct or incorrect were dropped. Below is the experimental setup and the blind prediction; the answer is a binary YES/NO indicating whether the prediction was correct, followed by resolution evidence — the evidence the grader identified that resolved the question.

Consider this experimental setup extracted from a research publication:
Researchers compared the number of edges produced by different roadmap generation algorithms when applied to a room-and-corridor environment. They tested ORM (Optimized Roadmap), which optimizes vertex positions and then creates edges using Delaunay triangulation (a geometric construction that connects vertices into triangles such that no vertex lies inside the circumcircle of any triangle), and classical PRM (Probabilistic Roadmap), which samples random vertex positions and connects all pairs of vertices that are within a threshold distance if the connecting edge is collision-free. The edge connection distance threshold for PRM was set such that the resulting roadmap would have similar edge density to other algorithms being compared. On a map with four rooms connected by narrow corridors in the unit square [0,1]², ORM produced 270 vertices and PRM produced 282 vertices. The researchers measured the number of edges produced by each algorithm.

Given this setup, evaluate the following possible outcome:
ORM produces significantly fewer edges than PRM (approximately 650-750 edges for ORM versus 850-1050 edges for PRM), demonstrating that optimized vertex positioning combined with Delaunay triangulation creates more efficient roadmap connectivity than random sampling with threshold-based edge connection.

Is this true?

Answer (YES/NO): NO